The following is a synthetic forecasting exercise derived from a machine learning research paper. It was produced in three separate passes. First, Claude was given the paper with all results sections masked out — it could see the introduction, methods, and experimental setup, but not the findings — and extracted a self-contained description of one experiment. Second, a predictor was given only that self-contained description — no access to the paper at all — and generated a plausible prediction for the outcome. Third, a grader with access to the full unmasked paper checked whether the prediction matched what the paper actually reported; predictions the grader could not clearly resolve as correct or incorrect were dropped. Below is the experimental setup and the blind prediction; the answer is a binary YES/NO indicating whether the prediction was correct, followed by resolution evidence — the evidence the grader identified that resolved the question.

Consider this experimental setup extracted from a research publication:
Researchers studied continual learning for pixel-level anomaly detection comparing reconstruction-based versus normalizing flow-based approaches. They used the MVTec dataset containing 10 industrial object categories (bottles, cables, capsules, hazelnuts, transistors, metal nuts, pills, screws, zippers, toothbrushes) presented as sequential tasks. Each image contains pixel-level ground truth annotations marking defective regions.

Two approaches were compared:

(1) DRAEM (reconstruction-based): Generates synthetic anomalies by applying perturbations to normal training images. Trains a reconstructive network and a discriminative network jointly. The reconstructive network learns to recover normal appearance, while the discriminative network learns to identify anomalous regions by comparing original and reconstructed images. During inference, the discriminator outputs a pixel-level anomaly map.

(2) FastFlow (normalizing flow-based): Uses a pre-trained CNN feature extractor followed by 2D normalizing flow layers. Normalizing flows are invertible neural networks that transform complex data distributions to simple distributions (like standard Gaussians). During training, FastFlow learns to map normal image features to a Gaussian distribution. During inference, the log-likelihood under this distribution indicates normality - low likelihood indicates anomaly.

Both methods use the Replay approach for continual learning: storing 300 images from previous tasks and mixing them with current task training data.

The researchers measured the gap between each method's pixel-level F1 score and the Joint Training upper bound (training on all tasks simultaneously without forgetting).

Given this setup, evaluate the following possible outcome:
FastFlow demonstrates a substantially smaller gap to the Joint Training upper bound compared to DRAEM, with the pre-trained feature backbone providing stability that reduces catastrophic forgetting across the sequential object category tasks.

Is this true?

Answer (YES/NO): YES